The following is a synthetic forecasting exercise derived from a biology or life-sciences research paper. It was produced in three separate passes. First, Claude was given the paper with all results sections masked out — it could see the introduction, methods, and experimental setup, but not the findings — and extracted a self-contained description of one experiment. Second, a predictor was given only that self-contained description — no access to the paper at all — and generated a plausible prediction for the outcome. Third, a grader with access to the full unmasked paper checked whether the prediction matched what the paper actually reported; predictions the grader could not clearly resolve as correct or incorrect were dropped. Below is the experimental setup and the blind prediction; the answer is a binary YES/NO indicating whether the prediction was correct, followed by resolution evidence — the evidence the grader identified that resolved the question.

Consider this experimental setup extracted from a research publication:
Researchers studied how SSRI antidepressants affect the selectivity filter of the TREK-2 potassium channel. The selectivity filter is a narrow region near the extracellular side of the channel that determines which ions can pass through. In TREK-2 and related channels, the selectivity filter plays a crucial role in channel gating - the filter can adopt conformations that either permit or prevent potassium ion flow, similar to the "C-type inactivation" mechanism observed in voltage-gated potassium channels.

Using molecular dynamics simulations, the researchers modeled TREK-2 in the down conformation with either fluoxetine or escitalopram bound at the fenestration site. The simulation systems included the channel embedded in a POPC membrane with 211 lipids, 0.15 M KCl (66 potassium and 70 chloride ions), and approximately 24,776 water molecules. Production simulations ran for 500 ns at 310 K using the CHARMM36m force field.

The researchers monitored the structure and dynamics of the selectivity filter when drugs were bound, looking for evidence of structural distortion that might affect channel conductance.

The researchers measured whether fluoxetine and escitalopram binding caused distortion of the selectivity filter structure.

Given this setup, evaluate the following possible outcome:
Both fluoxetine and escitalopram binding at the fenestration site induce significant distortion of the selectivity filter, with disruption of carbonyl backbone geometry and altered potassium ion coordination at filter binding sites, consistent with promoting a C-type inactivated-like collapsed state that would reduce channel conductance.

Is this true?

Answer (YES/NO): NO